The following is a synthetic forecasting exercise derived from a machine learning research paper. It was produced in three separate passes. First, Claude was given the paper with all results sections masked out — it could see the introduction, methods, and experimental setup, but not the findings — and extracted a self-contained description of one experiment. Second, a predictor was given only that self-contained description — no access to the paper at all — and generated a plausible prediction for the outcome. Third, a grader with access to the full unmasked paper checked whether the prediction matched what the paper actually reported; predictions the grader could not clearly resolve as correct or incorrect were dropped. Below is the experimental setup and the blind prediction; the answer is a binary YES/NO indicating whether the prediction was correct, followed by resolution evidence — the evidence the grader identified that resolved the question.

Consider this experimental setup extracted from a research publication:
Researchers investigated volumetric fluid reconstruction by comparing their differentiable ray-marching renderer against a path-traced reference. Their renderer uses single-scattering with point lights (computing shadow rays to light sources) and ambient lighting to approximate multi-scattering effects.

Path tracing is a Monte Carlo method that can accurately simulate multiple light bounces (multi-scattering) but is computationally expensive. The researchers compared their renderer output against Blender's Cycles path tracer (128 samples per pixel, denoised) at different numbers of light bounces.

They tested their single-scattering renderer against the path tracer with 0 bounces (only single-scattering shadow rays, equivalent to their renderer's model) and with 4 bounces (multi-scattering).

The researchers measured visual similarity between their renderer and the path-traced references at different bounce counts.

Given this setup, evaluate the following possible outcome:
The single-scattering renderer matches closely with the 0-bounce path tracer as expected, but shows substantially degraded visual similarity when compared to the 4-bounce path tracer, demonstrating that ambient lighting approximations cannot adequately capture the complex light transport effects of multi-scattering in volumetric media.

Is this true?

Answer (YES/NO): NO